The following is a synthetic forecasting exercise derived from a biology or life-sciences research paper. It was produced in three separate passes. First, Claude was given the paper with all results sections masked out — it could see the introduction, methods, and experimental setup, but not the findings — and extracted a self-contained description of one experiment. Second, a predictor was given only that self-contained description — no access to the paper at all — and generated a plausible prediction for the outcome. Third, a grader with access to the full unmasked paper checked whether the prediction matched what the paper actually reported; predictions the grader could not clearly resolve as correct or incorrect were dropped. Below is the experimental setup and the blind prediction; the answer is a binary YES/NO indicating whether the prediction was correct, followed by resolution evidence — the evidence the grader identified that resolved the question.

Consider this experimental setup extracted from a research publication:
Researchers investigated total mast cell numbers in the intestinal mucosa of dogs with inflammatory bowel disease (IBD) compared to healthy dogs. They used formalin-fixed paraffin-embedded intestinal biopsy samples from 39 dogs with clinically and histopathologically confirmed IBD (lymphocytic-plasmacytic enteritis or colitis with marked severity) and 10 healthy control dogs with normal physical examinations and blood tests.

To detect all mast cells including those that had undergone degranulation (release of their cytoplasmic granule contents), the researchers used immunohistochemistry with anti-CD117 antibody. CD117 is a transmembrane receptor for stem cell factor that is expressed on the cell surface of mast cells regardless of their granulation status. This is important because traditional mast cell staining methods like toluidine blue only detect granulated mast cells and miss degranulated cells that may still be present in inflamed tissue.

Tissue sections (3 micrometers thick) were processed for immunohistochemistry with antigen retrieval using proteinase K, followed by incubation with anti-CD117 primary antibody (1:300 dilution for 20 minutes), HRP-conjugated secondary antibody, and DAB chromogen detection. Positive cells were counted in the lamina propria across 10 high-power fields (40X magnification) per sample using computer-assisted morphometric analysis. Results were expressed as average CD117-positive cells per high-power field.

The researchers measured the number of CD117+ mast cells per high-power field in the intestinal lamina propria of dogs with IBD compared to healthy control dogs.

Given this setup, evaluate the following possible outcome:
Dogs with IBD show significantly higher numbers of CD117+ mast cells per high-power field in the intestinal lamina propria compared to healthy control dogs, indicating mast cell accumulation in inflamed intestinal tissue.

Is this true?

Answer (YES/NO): YES